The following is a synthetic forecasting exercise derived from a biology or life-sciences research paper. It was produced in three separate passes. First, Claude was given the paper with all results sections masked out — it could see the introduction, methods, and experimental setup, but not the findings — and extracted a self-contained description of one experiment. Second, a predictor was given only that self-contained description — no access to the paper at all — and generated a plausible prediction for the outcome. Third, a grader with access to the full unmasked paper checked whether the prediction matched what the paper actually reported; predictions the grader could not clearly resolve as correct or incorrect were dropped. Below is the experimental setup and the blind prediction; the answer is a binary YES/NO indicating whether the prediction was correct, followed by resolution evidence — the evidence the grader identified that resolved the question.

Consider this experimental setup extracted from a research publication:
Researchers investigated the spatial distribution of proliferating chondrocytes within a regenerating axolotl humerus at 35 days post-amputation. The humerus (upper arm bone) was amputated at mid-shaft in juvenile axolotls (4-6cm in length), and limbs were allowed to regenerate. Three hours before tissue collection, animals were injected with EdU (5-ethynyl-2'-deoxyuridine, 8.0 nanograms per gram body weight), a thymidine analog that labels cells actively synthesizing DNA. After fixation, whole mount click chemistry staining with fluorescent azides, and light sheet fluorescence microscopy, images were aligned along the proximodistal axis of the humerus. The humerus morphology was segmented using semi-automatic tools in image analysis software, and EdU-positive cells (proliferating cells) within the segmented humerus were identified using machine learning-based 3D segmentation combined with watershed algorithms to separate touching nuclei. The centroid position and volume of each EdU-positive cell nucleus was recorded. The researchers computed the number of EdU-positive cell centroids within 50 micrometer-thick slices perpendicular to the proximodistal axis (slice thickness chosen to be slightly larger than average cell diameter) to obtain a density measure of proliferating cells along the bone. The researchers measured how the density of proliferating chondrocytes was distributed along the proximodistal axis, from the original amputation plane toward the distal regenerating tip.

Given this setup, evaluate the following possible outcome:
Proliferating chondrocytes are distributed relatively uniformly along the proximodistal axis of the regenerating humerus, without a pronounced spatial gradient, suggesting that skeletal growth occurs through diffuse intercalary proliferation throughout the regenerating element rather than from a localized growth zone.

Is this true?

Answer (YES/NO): NO